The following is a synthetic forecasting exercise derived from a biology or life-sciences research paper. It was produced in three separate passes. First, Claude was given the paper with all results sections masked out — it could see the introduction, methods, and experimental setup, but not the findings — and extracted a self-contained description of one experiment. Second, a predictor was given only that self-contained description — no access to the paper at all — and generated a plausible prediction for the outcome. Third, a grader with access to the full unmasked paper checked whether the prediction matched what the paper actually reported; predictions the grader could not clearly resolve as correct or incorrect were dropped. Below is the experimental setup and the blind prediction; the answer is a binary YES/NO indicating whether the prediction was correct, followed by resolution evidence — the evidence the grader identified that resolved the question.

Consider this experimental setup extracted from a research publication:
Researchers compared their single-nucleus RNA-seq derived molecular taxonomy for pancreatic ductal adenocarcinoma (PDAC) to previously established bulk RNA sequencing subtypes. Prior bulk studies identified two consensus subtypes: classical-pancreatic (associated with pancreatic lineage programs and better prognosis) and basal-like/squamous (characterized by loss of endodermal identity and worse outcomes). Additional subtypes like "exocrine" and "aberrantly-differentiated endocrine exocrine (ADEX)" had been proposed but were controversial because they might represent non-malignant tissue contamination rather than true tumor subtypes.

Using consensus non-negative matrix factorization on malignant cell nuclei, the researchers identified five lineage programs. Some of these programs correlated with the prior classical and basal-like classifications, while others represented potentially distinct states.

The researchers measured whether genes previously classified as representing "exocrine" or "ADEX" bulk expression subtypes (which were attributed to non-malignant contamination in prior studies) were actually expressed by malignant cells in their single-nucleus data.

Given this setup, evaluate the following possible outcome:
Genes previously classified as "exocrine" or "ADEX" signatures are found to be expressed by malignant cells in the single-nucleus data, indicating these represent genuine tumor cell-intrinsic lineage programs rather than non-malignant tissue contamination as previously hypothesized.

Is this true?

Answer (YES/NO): NO